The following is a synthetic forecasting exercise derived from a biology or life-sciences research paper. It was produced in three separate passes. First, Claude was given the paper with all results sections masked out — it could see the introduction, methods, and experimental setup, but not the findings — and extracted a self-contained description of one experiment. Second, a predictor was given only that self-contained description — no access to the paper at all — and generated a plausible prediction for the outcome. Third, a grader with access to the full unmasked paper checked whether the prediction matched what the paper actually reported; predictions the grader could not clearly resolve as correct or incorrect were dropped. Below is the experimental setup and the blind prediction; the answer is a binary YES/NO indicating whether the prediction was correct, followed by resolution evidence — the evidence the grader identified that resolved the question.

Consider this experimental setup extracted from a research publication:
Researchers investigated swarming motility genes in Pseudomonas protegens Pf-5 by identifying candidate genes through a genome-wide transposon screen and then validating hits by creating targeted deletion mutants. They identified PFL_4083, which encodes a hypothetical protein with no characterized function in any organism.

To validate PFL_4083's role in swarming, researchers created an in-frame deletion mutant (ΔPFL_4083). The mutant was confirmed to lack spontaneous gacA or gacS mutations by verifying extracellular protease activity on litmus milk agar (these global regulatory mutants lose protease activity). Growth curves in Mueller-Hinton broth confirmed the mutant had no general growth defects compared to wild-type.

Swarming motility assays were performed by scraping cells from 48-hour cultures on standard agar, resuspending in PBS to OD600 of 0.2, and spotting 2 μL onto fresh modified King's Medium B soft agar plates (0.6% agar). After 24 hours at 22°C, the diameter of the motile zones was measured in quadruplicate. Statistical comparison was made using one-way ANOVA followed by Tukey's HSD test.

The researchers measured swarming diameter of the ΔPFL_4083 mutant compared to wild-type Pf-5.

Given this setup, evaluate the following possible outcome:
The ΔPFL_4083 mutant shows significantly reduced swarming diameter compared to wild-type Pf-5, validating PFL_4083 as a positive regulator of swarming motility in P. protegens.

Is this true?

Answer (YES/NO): YES